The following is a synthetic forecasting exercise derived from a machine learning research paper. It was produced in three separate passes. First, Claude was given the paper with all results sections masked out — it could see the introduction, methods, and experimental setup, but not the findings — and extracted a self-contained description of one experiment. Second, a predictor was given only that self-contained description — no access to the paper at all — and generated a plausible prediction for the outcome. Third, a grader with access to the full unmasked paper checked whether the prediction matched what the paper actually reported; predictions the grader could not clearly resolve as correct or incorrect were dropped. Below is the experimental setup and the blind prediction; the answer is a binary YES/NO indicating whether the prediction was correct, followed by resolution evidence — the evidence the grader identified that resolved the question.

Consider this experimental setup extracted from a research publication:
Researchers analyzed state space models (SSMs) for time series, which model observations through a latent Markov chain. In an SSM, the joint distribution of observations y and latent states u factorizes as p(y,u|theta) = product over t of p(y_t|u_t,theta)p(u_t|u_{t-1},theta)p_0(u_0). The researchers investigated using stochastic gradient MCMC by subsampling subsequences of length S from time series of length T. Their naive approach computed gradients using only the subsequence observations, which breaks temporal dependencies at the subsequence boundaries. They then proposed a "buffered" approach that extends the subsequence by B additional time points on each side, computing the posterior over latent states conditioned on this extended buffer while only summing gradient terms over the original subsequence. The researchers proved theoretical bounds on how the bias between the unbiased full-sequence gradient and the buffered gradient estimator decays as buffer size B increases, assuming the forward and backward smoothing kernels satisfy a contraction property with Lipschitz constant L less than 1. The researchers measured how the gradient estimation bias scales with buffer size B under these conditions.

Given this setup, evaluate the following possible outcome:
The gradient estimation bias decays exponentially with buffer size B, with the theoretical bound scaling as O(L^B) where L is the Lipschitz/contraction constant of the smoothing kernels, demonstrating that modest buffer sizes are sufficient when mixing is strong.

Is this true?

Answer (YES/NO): YES